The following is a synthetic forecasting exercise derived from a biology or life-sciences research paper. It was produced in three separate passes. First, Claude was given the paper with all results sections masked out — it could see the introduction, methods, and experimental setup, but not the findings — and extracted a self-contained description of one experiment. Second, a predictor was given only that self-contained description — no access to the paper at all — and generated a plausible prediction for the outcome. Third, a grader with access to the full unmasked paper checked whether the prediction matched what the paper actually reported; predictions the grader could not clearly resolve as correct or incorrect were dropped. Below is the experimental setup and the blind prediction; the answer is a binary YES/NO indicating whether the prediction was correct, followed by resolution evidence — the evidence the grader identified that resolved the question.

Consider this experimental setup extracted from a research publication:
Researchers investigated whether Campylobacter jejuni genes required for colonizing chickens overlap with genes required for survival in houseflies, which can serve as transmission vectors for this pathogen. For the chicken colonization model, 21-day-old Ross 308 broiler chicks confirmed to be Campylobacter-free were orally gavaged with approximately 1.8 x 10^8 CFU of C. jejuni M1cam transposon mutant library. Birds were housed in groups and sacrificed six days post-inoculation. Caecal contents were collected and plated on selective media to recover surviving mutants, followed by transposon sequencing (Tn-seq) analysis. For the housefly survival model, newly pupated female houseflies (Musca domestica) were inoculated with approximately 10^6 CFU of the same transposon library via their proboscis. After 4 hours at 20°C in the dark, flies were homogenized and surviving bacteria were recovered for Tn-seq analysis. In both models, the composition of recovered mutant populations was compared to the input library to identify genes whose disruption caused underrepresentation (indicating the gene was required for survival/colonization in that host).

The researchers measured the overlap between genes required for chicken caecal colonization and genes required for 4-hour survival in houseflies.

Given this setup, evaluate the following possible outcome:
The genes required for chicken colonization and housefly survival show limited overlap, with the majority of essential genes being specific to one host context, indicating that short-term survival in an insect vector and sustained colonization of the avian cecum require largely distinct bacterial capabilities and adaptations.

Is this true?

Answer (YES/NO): YES